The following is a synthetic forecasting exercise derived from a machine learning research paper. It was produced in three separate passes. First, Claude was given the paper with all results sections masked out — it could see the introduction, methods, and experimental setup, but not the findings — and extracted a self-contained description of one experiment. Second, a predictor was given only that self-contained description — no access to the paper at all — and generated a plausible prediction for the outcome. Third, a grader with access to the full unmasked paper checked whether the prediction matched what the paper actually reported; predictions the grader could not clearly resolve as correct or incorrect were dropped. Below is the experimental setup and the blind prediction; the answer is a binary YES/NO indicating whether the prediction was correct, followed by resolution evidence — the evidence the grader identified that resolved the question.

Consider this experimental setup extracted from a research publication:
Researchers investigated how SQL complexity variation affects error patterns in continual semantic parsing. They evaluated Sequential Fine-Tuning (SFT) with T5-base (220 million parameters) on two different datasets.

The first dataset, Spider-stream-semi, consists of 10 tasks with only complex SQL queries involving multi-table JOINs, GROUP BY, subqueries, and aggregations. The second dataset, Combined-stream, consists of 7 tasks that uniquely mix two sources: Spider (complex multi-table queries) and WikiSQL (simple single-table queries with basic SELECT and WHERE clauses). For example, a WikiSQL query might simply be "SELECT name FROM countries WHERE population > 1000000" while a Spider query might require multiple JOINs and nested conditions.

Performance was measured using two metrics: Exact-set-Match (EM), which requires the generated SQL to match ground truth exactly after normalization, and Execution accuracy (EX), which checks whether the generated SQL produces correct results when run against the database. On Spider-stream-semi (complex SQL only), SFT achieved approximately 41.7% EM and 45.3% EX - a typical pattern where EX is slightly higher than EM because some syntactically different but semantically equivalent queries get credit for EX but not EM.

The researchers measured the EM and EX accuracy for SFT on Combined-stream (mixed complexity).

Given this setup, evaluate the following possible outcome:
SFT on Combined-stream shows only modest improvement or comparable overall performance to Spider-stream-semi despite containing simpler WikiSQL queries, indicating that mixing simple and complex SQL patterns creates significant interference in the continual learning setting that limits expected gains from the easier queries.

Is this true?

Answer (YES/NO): NO